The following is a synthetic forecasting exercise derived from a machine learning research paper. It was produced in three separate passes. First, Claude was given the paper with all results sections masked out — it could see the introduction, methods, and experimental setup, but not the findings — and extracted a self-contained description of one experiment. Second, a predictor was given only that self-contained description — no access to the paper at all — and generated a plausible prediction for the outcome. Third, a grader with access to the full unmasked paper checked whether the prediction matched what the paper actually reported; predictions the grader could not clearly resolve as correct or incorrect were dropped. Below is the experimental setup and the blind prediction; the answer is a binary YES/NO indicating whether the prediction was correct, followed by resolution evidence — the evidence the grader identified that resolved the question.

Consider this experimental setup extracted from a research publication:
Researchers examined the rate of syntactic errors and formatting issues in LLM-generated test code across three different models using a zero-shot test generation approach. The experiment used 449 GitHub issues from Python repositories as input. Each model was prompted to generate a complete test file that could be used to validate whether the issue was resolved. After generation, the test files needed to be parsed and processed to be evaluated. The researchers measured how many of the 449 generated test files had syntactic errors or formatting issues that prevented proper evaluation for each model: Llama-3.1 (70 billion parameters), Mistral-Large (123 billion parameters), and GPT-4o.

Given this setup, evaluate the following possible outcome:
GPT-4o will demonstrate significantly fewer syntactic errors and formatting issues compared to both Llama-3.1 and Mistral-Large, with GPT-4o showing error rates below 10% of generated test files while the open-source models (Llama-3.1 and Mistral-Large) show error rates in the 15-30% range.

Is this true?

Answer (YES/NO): NO